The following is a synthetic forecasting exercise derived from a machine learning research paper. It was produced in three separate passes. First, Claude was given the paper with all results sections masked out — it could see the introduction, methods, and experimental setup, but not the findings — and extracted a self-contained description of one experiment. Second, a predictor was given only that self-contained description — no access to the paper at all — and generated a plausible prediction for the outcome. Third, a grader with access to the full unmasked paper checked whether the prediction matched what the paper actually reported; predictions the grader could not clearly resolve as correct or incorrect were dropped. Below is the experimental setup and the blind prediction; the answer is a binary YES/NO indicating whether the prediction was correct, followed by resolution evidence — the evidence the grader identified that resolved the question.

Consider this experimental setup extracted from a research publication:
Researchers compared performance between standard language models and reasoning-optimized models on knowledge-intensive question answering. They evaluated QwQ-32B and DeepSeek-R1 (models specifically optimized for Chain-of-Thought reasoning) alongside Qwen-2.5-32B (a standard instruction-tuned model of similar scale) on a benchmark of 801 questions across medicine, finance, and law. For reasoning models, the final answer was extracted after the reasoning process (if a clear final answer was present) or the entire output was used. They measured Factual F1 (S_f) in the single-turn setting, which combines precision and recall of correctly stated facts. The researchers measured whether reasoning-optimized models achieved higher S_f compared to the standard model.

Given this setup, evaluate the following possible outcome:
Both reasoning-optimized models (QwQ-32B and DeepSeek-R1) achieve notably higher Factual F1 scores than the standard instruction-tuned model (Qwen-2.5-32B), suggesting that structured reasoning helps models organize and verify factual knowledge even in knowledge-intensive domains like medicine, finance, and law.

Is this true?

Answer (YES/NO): NO